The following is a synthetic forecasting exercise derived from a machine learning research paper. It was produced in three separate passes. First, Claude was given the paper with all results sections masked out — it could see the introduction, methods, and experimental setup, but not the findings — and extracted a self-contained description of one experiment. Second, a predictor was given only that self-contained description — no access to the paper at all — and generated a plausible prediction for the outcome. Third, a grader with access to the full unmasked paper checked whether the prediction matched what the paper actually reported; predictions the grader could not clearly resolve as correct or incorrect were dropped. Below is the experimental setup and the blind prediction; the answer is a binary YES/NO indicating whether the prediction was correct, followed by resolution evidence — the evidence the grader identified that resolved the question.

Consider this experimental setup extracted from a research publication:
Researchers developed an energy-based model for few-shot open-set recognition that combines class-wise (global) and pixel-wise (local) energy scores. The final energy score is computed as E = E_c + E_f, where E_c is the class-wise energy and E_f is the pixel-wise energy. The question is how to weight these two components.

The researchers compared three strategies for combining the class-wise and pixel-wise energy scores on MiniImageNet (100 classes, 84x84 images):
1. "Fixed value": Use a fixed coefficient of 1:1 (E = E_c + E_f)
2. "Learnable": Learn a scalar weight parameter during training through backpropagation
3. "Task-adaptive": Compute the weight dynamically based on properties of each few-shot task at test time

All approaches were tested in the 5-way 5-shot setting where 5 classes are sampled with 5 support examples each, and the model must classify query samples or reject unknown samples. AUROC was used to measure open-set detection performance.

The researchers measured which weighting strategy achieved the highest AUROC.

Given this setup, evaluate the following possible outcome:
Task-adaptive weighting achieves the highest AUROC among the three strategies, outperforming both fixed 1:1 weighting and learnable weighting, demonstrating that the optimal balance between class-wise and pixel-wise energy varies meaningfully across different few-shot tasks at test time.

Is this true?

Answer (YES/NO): NO